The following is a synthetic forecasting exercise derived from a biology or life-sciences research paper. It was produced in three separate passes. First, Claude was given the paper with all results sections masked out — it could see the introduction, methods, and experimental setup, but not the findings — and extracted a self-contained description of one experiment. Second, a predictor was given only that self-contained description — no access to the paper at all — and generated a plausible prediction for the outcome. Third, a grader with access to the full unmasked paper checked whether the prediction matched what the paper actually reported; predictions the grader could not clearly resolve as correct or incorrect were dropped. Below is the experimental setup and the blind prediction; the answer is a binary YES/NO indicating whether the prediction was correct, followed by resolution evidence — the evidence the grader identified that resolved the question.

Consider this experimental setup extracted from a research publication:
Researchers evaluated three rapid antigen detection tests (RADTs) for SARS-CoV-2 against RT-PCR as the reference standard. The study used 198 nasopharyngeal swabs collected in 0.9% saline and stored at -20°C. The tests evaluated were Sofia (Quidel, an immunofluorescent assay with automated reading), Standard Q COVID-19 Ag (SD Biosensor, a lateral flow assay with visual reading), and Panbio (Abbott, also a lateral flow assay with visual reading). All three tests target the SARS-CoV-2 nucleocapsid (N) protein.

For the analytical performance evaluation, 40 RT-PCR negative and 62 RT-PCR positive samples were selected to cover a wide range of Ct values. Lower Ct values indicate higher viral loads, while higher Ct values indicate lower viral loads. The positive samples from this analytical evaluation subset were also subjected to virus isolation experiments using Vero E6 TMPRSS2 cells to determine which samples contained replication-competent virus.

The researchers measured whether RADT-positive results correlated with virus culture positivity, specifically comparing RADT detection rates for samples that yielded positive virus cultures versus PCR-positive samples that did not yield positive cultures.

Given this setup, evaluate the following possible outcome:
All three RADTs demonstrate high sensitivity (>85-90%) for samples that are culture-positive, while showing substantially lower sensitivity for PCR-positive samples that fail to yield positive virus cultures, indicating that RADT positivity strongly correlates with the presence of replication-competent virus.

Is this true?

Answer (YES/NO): YES